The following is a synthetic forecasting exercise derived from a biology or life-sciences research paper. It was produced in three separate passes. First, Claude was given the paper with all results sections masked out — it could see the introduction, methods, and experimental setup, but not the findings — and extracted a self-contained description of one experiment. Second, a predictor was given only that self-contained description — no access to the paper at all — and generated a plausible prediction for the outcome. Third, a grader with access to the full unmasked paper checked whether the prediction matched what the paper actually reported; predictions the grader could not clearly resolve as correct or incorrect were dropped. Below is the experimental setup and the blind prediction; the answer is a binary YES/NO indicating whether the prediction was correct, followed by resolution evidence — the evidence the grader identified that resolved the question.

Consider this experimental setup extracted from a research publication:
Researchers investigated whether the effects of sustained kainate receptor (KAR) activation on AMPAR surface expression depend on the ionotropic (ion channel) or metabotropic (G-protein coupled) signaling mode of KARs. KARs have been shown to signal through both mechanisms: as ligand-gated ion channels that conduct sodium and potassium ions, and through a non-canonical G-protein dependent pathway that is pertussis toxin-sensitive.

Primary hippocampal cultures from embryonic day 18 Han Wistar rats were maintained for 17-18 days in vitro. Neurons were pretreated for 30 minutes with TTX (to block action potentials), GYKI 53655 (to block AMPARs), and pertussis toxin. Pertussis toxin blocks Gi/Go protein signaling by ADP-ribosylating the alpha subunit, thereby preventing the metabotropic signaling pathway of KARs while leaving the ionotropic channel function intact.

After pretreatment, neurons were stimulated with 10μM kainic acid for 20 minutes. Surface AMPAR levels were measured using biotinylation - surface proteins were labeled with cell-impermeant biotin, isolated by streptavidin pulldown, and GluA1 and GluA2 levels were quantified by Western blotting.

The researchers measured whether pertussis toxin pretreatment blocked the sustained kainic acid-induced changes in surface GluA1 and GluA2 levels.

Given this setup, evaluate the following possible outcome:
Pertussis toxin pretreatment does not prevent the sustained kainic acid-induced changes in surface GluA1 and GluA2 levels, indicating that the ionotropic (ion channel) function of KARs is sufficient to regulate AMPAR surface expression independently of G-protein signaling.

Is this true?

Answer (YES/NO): YES